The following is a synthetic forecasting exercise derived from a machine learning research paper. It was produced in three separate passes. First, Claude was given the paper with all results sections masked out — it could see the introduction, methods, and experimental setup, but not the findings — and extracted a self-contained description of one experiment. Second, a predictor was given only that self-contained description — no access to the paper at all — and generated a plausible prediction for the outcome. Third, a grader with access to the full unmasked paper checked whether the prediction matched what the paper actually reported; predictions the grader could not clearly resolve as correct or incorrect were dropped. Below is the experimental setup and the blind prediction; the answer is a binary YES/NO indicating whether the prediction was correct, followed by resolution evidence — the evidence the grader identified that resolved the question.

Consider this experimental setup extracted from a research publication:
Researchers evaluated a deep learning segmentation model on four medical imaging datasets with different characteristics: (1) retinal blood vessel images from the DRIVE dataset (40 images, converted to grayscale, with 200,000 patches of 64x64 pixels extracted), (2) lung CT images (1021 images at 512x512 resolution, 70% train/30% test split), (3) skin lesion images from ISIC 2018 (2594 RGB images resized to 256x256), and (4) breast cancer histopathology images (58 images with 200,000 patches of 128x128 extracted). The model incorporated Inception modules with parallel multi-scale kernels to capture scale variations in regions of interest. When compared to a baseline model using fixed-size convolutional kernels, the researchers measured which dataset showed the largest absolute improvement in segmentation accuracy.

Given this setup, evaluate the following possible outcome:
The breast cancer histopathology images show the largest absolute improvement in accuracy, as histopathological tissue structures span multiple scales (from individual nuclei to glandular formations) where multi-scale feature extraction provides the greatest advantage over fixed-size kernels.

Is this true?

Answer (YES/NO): NO